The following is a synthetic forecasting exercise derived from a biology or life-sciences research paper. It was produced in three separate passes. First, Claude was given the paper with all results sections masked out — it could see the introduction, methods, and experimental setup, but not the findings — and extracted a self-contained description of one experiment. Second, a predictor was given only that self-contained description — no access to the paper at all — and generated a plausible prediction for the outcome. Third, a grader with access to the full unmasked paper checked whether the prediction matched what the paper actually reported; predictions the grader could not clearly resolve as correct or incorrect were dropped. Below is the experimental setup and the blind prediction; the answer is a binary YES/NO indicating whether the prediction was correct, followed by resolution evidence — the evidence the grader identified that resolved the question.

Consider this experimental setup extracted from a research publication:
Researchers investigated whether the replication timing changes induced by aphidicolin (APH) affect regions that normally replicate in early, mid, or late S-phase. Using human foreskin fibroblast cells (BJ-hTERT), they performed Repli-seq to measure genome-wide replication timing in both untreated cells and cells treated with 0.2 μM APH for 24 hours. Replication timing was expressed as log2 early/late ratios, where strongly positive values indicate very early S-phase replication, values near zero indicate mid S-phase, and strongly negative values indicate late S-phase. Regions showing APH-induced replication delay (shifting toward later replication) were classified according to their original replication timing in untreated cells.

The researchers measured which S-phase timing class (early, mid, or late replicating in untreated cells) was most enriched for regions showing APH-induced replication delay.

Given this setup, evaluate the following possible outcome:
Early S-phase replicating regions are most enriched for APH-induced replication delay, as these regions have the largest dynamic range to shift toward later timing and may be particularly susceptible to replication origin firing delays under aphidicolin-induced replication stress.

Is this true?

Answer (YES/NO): NO